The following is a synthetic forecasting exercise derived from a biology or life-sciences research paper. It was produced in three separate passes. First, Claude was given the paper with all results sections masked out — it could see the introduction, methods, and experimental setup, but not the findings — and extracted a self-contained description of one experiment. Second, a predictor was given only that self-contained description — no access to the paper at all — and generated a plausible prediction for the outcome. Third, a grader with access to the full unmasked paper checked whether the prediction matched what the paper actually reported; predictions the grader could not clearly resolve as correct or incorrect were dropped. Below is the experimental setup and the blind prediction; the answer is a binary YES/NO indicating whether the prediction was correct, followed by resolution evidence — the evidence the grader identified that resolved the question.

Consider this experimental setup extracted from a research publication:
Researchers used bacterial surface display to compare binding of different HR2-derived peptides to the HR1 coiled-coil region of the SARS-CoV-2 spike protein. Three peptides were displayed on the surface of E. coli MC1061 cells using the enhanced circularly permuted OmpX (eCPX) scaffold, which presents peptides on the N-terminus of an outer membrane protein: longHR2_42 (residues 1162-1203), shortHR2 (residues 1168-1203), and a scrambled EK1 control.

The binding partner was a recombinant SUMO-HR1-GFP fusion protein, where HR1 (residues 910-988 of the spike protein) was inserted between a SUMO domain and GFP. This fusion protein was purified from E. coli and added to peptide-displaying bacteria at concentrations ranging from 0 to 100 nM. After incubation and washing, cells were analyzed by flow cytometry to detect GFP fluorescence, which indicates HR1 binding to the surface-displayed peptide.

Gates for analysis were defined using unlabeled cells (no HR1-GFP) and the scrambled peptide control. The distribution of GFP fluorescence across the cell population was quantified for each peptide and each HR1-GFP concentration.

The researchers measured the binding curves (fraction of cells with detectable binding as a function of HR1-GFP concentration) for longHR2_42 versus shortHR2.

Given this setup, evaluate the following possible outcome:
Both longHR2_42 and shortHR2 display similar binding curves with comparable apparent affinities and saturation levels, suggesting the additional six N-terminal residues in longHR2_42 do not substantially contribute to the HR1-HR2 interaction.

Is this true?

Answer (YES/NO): NO